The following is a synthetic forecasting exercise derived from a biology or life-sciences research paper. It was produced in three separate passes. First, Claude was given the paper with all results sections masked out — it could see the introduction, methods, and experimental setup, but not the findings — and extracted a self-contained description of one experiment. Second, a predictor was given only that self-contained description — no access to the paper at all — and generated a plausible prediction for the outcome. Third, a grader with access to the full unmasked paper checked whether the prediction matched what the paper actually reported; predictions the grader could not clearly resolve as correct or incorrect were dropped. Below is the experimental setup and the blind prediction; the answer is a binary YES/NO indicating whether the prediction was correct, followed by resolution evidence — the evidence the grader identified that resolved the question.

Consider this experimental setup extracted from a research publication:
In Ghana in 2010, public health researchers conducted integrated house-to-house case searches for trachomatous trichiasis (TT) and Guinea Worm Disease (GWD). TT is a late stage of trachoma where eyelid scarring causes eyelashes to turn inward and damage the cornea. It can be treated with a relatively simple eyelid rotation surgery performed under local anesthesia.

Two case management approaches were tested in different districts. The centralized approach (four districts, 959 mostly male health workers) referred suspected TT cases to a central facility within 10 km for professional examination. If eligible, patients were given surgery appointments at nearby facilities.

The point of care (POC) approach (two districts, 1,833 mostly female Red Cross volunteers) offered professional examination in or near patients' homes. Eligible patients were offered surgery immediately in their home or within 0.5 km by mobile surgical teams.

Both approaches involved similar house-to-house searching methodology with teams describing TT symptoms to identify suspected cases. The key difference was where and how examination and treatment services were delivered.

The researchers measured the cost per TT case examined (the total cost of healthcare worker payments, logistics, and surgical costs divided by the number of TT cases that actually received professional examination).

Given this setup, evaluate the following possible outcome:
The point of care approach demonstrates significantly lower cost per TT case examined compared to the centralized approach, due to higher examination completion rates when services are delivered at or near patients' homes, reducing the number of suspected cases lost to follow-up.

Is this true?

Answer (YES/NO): NO